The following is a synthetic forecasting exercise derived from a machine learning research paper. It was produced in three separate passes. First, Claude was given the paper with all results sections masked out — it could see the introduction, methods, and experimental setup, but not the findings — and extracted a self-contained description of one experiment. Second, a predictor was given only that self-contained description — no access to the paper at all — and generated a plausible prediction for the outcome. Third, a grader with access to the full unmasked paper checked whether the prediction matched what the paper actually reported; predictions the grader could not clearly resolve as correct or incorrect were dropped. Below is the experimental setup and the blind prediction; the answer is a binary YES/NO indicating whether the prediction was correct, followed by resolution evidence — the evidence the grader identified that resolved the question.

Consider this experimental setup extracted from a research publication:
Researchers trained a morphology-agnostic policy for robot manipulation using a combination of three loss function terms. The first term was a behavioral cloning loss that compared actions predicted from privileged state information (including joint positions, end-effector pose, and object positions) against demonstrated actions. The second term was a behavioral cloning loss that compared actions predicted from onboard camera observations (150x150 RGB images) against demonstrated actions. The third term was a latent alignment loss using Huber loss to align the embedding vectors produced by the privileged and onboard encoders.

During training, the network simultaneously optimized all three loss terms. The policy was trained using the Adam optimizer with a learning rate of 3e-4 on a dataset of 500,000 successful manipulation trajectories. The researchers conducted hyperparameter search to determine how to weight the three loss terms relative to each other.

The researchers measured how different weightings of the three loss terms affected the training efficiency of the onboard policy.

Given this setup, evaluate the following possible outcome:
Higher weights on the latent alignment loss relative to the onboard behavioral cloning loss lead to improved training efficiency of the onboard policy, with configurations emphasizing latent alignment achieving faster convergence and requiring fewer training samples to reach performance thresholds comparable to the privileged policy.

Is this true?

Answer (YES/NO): NO